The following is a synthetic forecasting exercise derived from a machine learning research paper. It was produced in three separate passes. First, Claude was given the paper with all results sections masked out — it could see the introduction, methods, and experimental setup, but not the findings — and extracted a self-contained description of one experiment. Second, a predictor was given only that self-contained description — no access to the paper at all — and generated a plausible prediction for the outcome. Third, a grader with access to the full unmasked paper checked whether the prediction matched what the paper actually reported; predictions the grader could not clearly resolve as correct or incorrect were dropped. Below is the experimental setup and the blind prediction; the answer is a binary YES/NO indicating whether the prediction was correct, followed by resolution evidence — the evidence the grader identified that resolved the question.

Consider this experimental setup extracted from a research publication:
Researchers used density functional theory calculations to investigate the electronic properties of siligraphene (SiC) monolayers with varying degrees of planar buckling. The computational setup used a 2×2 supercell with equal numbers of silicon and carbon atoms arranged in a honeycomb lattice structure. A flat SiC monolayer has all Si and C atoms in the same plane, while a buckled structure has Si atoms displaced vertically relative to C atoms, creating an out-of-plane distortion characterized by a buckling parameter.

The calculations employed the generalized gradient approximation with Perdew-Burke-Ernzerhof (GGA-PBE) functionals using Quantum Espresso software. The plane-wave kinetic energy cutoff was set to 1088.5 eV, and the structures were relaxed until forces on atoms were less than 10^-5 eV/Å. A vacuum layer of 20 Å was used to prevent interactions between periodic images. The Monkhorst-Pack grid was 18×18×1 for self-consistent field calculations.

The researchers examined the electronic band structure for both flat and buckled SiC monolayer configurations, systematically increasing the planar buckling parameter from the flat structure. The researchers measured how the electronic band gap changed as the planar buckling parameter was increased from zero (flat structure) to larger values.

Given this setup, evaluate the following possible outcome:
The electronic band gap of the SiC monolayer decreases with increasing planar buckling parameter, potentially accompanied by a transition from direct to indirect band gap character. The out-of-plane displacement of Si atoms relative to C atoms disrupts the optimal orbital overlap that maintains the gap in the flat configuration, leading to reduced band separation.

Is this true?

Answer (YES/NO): YES